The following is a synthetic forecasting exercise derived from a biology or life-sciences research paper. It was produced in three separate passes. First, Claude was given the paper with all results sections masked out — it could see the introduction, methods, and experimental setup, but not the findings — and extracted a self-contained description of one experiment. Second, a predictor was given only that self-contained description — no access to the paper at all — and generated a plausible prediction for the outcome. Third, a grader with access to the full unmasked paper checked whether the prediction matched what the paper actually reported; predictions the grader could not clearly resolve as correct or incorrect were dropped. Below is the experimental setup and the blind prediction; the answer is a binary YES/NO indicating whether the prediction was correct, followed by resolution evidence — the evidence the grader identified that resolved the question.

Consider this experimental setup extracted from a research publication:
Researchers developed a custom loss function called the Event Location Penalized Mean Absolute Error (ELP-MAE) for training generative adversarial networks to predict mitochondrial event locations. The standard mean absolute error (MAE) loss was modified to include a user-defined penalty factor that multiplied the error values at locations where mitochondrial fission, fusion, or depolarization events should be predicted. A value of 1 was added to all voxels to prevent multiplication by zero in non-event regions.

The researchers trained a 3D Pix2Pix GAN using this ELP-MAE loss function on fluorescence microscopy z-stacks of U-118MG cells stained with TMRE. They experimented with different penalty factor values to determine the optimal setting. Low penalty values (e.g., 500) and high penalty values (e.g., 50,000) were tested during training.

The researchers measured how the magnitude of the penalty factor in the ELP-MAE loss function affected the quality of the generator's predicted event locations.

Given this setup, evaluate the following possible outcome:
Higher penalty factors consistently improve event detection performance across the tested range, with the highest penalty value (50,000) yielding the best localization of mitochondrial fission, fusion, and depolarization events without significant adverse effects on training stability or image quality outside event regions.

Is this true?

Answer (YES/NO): NO